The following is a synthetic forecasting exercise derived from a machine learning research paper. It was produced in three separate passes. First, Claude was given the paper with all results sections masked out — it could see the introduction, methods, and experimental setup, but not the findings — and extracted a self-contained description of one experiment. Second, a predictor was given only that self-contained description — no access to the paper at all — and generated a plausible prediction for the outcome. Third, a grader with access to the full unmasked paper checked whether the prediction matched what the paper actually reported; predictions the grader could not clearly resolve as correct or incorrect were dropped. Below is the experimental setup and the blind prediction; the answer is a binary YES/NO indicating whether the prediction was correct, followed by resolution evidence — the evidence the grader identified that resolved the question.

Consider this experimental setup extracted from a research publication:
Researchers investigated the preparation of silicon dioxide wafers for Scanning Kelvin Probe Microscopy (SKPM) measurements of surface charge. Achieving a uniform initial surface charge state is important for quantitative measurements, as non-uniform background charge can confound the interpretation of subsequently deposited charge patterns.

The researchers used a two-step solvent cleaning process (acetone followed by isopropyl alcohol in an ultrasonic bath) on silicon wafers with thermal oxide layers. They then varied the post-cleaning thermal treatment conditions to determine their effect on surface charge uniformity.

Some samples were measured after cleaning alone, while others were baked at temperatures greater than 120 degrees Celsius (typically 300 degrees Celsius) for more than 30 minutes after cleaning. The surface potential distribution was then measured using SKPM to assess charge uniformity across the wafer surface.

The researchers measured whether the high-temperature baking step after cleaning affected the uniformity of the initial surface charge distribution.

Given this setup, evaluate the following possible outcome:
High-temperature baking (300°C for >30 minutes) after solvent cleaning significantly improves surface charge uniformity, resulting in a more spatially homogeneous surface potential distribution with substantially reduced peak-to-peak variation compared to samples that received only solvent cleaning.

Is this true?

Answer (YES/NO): YES